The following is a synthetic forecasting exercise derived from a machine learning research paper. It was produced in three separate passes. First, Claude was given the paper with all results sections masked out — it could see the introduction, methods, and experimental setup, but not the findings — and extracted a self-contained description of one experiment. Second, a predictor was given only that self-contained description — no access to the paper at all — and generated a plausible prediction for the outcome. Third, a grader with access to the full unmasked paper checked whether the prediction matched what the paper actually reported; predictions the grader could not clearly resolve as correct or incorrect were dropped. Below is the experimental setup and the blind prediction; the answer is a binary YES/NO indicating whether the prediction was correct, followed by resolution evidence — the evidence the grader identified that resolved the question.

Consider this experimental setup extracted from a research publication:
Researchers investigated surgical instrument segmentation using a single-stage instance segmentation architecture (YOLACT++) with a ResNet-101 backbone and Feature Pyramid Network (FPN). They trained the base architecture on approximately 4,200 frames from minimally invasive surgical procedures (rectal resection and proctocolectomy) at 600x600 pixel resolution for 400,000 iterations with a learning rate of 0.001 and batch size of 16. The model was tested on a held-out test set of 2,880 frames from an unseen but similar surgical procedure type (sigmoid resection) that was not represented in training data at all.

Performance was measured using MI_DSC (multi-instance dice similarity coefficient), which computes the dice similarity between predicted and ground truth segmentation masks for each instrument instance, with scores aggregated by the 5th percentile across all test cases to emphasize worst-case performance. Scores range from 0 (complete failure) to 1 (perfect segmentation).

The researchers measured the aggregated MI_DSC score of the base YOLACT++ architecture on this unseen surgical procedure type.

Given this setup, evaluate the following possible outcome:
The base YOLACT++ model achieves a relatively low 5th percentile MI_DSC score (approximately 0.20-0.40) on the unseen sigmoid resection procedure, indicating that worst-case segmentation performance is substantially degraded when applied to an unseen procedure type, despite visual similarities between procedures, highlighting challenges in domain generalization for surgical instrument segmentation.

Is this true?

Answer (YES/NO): NO